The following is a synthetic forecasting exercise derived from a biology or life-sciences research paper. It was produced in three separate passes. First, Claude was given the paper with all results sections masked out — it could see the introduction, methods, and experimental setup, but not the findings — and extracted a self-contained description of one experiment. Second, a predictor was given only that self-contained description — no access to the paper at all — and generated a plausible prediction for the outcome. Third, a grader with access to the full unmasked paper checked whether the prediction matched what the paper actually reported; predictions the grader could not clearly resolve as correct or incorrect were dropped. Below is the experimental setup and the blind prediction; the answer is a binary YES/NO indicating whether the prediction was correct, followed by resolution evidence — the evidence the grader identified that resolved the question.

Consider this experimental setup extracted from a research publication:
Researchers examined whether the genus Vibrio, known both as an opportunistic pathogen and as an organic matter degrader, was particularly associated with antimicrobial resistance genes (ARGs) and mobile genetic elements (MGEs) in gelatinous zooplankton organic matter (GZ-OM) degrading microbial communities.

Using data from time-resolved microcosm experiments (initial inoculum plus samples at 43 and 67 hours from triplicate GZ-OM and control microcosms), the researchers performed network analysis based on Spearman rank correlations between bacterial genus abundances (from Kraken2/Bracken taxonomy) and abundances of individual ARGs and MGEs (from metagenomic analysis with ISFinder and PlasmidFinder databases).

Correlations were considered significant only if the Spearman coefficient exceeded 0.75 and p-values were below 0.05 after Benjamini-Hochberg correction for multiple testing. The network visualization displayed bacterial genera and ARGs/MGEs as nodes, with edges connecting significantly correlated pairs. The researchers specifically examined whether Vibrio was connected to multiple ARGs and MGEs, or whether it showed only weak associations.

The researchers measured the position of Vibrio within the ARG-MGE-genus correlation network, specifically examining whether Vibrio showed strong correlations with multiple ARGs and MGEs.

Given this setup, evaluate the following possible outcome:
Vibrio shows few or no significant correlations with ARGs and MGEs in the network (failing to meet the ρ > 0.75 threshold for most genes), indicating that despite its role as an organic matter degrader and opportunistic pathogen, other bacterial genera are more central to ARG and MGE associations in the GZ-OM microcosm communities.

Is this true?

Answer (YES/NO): NO